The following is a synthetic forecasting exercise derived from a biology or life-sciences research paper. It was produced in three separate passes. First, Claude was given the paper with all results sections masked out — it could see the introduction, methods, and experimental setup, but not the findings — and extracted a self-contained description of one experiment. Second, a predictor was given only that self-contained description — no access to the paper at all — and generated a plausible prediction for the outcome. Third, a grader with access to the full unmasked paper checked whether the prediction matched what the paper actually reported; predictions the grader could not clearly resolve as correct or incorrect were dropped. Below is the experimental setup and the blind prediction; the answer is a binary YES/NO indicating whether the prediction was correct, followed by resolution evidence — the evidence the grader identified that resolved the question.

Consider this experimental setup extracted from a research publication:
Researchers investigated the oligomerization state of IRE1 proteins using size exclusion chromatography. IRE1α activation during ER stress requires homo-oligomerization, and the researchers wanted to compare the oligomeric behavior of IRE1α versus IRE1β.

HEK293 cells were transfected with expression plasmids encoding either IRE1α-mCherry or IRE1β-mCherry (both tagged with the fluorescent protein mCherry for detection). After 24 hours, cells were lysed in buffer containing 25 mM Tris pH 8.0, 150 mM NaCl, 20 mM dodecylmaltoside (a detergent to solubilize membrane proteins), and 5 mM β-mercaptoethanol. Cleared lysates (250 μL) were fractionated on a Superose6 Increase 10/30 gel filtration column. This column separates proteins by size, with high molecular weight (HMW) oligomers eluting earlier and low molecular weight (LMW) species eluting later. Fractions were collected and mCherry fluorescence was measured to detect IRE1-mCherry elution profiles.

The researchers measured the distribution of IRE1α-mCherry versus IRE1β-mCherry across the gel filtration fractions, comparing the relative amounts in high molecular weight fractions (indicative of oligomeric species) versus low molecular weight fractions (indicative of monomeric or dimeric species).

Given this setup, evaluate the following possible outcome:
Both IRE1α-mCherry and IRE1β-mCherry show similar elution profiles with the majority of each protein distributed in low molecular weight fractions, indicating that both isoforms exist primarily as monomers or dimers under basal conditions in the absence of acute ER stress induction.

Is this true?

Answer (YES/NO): NO